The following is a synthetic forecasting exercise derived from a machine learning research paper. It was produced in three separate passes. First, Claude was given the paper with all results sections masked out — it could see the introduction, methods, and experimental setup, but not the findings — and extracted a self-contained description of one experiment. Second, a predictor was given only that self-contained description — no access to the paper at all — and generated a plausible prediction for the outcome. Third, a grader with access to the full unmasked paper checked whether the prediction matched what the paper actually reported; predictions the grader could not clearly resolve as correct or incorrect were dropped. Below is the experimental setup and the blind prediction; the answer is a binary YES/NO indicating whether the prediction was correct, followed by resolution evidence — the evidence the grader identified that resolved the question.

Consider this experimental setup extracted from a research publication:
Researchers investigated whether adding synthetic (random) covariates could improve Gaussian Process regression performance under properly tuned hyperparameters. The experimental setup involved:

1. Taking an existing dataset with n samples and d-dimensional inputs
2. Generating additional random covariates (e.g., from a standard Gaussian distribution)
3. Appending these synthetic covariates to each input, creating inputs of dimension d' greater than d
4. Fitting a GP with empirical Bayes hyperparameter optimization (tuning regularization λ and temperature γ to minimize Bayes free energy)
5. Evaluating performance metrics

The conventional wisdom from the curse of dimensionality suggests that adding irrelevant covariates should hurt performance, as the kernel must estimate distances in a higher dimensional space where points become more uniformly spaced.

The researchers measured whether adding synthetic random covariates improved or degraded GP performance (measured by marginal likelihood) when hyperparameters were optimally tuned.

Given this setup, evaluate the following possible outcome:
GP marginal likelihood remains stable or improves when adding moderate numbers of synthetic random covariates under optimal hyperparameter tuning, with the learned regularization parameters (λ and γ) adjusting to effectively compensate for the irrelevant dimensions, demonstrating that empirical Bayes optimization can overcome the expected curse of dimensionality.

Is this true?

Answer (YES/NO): YES